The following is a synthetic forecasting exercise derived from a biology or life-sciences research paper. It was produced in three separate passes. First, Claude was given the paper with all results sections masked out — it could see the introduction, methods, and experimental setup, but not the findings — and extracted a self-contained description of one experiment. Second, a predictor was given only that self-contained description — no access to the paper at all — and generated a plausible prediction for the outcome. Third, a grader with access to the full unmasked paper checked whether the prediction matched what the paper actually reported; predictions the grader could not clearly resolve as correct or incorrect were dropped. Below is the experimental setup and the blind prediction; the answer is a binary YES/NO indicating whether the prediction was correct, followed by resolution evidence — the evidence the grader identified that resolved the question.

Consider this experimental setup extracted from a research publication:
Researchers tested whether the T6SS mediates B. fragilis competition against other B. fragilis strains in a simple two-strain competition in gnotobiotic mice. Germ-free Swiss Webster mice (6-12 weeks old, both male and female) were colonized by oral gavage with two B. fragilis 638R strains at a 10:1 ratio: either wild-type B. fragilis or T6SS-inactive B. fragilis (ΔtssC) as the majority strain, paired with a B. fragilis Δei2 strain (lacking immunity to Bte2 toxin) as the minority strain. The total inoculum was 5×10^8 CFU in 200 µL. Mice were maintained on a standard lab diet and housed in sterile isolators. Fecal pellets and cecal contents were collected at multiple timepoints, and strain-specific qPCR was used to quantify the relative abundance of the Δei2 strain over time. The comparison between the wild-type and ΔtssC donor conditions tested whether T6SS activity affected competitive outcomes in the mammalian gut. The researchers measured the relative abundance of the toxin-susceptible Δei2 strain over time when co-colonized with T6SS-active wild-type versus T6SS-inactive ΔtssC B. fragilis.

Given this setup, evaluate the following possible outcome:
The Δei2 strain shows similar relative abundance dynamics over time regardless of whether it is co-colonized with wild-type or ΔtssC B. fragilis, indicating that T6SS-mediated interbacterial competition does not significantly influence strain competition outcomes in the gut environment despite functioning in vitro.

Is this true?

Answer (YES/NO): NO